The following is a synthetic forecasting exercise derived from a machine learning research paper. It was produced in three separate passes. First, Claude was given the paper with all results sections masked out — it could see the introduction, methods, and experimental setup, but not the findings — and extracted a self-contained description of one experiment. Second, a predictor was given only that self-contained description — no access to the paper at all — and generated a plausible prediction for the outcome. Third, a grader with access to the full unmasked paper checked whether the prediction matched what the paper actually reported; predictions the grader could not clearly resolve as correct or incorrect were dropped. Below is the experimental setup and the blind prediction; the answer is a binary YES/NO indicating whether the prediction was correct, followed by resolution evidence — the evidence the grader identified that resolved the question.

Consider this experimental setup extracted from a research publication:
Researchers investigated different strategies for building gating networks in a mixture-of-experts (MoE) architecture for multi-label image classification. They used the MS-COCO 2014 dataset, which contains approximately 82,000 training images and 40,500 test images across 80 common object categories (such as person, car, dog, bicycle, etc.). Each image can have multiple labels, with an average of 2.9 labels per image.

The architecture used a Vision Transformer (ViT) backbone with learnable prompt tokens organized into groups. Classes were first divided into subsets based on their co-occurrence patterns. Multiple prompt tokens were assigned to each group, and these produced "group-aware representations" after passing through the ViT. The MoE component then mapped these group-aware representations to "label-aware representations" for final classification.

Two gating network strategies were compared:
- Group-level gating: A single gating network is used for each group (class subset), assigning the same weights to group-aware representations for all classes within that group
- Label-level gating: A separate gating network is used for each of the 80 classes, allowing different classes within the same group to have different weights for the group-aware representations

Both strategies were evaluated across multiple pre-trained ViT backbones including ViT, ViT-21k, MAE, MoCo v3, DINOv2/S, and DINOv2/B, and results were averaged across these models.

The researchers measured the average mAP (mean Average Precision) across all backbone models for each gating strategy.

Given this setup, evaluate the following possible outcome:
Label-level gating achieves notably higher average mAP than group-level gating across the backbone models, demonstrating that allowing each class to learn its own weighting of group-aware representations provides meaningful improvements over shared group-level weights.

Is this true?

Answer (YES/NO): NO